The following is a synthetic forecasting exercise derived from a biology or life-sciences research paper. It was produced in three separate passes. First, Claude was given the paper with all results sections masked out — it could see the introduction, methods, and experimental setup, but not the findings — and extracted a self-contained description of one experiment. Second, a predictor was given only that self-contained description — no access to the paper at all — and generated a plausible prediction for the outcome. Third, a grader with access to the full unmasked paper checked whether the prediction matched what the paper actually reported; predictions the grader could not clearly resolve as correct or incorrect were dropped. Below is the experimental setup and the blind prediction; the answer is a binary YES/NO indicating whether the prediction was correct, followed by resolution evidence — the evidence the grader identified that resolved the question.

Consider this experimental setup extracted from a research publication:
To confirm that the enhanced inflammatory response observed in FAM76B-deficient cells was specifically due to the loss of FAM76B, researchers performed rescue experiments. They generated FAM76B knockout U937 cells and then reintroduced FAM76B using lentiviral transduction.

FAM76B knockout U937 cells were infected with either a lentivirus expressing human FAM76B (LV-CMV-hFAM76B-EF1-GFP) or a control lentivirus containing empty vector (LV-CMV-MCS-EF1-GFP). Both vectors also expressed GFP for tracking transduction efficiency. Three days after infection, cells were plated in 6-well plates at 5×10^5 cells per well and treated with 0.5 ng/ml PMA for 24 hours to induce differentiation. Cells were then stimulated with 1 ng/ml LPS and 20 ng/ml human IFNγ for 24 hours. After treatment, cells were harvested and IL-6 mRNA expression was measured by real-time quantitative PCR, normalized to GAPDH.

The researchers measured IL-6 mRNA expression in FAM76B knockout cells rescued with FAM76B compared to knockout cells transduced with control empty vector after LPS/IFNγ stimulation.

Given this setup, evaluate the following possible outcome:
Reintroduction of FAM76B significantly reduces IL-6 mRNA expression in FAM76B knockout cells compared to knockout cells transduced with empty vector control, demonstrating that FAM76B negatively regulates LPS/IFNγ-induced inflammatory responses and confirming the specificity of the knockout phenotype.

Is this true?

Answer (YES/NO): YES